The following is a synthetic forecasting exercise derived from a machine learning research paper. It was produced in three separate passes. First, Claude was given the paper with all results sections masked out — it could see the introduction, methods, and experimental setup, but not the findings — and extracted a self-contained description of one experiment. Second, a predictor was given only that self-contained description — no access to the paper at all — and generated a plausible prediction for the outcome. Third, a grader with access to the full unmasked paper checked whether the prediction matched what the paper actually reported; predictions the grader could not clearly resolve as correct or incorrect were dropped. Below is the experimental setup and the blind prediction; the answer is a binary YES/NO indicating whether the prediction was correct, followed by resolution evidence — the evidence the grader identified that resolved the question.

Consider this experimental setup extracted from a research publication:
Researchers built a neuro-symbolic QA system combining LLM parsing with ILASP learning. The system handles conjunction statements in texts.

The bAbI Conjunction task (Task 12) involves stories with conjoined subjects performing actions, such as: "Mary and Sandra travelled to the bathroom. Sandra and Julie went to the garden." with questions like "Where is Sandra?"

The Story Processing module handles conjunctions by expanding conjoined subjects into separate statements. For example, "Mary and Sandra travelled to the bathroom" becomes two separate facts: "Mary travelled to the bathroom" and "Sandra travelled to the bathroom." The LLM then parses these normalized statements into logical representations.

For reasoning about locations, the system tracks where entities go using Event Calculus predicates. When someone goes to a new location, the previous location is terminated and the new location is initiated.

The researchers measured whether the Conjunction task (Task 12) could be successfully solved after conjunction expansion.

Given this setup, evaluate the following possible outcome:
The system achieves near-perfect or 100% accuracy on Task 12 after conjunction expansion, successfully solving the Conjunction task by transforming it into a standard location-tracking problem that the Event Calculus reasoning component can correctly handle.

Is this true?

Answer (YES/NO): YES